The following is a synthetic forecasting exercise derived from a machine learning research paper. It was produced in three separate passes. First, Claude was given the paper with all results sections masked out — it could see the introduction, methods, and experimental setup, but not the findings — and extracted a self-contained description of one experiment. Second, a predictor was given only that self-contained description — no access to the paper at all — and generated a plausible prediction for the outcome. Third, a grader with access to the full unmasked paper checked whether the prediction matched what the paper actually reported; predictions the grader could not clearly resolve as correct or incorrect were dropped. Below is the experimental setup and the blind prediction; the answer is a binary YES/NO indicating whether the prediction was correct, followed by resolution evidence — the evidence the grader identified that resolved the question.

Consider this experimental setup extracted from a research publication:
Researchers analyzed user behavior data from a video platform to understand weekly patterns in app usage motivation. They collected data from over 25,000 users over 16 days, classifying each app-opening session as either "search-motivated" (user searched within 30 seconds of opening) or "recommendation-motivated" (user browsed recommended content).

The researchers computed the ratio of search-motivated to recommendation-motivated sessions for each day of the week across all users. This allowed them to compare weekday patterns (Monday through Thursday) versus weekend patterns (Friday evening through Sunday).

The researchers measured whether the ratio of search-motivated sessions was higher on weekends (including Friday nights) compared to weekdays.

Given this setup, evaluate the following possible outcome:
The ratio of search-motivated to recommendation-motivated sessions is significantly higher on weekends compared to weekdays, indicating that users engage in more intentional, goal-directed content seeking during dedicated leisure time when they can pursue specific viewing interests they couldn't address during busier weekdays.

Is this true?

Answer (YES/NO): YES